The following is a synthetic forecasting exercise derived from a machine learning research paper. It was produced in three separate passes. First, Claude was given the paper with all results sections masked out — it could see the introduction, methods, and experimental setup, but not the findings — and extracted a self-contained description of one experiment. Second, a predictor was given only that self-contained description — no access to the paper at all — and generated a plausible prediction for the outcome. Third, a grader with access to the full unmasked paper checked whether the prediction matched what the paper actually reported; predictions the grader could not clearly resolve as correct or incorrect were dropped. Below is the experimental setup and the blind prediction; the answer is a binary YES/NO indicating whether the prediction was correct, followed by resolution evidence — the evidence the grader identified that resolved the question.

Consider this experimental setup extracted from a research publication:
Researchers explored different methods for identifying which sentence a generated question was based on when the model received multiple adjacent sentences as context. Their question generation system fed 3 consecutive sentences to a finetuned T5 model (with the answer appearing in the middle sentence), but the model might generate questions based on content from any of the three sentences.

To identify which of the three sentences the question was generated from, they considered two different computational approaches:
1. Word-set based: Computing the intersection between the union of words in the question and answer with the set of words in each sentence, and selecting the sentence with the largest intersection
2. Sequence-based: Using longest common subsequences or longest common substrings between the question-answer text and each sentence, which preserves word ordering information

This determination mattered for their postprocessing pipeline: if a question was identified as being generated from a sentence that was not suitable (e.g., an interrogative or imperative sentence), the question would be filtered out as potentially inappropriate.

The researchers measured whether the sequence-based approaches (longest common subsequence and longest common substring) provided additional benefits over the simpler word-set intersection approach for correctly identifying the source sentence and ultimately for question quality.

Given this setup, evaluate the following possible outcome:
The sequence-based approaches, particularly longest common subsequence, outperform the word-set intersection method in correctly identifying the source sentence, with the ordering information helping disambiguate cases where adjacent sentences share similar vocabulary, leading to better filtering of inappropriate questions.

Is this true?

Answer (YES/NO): NO